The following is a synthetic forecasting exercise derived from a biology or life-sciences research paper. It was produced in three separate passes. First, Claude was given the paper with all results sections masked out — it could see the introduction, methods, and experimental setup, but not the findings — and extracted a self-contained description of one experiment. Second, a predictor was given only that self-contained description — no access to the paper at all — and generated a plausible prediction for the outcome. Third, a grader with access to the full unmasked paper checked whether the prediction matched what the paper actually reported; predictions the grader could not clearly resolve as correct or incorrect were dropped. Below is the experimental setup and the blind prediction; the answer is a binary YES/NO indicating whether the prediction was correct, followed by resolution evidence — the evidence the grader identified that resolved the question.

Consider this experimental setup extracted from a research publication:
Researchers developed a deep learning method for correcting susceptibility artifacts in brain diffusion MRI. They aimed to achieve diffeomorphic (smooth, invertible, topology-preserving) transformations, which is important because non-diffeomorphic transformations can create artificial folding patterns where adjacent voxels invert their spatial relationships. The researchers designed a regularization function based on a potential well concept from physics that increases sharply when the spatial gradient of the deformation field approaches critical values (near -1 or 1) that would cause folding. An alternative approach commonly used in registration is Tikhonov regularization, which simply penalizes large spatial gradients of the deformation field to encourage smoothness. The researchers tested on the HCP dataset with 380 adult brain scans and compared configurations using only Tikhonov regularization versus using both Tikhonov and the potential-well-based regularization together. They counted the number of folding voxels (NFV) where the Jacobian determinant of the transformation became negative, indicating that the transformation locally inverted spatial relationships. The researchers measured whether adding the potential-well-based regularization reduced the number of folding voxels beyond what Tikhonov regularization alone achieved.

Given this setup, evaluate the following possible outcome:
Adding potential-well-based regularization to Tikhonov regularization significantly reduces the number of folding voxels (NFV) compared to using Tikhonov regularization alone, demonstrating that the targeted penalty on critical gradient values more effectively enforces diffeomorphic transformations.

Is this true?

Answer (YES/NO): YES